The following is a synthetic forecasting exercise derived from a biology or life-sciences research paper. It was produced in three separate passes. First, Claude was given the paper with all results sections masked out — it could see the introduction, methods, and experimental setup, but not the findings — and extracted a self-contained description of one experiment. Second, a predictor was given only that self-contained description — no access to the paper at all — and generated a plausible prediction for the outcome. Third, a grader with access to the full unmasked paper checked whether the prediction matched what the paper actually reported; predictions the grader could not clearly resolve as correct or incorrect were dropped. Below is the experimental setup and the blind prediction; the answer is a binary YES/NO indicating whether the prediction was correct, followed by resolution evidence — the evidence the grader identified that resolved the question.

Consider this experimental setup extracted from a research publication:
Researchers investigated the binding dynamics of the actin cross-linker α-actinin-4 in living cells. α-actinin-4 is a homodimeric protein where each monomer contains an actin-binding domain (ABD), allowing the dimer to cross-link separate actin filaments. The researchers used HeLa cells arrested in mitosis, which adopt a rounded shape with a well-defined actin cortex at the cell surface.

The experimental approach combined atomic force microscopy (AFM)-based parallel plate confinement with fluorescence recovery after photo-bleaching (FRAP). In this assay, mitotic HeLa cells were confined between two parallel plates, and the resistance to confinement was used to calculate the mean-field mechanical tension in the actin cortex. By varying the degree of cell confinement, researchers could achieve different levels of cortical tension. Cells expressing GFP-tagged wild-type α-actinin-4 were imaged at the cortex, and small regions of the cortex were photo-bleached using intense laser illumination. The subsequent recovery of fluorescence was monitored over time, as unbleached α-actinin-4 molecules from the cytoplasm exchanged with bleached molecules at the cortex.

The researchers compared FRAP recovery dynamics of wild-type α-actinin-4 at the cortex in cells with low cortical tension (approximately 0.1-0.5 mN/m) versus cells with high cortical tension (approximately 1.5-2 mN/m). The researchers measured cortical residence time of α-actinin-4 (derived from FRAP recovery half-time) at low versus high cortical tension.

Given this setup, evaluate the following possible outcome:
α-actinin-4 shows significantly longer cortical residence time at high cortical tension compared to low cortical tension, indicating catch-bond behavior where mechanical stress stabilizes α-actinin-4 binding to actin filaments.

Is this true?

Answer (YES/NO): YES